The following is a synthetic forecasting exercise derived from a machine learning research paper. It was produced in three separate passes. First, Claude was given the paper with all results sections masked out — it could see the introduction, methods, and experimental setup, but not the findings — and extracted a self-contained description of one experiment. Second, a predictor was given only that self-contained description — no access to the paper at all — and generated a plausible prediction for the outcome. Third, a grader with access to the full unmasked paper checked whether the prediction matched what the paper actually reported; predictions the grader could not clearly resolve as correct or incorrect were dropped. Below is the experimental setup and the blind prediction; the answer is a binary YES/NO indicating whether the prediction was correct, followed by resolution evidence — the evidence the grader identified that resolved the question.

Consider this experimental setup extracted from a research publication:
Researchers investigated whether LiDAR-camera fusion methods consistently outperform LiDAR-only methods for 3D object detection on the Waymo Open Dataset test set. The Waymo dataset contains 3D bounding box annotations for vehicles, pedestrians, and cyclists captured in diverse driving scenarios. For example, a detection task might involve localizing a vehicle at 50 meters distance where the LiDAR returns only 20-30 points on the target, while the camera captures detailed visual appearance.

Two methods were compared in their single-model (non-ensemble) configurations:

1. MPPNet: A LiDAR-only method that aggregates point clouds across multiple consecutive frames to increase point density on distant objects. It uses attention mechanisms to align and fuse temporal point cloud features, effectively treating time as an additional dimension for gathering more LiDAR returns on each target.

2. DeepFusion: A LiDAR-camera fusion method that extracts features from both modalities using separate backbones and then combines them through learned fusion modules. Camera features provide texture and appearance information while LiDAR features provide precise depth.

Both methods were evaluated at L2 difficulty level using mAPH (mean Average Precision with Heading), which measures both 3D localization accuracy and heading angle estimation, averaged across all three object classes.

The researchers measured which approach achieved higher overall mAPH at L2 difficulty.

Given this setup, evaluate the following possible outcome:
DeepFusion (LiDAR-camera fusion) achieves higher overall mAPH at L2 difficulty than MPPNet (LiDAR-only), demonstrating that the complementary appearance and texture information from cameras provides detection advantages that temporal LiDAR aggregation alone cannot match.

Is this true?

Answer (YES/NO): NO